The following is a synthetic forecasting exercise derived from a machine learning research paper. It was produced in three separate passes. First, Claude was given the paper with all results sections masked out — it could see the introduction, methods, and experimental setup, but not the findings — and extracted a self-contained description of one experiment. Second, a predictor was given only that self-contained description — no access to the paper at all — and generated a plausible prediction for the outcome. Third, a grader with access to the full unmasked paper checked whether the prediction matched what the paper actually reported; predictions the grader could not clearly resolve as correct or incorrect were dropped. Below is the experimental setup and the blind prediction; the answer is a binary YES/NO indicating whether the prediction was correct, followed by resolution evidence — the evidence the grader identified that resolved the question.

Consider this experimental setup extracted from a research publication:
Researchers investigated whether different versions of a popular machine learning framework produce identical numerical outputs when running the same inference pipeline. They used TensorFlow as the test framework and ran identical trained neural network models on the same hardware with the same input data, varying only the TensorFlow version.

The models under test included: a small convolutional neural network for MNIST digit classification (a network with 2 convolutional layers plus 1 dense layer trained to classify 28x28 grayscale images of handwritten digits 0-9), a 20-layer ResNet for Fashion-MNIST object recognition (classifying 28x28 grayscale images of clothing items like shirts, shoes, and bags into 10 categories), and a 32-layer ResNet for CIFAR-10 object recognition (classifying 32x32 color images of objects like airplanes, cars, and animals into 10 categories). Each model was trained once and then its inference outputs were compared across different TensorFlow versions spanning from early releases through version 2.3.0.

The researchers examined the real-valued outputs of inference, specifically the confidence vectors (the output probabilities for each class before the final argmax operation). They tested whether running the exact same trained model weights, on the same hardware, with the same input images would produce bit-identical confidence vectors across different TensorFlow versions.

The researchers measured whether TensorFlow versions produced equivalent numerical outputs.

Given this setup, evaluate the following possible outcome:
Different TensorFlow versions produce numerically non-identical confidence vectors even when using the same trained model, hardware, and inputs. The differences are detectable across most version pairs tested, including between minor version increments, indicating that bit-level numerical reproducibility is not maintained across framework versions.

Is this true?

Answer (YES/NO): NO